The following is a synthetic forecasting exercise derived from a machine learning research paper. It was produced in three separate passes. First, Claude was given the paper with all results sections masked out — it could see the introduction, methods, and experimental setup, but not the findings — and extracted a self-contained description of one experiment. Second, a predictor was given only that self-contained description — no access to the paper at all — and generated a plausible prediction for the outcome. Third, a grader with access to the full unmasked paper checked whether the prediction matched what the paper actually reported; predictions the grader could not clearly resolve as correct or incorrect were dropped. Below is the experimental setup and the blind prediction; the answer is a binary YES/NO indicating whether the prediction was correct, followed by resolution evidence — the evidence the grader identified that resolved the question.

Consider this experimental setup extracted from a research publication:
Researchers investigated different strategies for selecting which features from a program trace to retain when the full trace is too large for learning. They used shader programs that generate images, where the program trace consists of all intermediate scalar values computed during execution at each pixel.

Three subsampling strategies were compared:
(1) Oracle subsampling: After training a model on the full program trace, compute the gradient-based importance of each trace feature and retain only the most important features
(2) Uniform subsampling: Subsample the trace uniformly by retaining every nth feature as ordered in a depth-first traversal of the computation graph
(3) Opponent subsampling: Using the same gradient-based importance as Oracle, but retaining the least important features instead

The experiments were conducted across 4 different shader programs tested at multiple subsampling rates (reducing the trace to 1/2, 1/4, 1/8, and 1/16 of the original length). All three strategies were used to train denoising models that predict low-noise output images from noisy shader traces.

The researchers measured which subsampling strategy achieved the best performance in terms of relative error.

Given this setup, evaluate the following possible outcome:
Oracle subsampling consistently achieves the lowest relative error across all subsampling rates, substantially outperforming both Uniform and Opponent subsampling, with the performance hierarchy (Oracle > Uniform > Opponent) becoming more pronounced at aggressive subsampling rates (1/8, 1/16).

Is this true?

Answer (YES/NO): NO